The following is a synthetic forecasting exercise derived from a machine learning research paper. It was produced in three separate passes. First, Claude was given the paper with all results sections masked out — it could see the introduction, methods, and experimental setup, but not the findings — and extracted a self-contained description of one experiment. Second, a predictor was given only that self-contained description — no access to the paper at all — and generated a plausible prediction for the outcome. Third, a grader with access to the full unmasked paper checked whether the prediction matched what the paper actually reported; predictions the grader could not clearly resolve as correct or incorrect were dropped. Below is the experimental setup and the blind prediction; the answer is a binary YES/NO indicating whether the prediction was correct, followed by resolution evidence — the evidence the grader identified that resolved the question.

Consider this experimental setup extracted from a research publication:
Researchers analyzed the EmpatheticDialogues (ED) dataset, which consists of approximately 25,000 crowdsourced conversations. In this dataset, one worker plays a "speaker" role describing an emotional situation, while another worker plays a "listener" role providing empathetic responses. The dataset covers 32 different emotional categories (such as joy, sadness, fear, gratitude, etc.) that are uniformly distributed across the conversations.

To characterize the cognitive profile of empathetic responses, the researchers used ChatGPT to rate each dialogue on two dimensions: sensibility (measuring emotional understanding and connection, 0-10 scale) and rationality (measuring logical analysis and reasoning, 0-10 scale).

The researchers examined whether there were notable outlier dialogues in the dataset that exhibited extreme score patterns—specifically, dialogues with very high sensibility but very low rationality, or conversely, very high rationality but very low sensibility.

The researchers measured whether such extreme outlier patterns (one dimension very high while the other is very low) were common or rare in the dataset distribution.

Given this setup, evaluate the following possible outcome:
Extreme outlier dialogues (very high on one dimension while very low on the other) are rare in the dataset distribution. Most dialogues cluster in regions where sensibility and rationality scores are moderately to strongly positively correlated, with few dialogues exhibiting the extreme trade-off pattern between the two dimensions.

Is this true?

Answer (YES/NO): NO